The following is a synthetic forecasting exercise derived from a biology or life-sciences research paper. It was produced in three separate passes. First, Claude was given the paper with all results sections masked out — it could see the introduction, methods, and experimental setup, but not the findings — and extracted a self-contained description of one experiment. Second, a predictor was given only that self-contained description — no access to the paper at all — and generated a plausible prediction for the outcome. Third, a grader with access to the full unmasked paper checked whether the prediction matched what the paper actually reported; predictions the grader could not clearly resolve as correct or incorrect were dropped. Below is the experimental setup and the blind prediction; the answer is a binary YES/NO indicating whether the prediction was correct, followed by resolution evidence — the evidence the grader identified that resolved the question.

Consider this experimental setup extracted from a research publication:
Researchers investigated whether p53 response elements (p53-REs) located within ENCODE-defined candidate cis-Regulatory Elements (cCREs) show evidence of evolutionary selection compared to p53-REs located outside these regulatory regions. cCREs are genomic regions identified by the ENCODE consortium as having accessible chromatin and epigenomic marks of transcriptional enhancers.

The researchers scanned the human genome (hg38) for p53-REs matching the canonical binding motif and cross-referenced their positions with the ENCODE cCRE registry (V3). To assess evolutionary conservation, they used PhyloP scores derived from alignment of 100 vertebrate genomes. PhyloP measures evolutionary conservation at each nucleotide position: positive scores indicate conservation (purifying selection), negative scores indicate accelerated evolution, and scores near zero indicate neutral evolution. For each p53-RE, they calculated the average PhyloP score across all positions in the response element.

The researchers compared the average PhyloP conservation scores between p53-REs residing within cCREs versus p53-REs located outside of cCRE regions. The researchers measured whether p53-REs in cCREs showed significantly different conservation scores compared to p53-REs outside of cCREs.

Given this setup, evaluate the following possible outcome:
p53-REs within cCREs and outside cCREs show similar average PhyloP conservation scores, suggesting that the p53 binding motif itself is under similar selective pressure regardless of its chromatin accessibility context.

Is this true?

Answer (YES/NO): NO